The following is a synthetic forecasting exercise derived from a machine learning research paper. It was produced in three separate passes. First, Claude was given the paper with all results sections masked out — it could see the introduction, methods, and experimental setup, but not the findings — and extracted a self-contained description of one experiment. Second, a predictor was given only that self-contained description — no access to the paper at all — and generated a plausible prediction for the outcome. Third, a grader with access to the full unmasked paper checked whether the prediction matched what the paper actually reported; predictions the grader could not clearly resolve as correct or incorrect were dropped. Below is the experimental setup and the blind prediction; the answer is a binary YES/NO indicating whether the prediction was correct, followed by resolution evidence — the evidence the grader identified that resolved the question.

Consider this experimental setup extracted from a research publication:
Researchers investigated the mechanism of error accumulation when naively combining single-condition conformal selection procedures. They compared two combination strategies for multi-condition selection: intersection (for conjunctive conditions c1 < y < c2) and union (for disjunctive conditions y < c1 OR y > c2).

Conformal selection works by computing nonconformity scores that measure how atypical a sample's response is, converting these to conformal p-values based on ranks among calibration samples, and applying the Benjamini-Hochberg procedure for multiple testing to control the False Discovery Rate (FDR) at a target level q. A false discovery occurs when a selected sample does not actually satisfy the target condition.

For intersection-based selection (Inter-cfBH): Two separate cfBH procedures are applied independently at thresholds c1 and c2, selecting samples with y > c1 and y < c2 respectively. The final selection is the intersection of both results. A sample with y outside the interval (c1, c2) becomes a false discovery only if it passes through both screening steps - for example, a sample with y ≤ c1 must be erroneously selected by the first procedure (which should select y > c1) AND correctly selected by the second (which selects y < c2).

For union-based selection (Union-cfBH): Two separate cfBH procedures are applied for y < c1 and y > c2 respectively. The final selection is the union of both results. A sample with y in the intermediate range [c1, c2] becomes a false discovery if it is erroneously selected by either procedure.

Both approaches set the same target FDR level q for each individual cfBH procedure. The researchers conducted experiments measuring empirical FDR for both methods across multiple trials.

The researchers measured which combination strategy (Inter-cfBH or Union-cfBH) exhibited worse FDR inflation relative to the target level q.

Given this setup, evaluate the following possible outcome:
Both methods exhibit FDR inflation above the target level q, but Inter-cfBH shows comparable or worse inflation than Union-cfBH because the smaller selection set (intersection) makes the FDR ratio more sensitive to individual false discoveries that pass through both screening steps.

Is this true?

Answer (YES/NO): YES